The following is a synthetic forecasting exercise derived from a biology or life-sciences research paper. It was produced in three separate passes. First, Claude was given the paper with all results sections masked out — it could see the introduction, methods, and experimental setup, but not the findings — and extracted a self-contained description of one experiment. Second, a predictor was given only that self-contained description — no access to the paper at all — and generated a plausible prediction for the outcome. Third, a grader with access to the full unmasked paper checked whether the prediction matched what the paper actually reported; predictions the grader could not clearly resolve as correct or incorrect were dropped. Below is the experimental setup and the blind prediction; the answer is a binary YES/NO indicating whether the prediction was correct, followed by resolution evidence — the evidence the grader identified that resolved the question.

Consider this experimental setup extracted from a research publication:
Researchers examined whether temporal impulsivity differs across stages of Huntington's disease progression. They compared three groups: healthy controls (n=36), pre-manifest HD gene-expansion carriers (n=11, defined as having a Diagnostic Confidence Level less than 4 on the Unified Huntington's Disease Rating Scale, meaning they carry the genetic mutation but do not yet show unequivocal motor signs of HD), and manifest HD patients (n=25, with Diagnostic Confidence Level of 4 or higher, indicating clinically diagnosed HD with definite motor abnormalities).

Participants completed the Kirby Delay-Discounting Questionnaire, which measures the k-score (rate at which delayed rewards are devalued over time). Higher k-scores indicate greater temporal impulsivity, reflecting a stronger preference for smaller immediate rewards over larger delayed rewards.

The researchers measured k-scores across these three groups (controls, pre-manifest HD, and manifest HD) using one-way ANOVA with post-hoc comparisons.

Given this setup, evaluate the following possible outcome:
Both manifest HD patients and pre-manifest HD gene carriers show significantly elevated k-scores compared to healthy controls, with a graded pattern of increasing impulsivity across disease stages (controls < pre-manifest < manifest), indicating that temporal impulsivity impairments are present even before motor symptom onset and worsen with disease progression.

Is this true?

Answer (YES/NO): NO